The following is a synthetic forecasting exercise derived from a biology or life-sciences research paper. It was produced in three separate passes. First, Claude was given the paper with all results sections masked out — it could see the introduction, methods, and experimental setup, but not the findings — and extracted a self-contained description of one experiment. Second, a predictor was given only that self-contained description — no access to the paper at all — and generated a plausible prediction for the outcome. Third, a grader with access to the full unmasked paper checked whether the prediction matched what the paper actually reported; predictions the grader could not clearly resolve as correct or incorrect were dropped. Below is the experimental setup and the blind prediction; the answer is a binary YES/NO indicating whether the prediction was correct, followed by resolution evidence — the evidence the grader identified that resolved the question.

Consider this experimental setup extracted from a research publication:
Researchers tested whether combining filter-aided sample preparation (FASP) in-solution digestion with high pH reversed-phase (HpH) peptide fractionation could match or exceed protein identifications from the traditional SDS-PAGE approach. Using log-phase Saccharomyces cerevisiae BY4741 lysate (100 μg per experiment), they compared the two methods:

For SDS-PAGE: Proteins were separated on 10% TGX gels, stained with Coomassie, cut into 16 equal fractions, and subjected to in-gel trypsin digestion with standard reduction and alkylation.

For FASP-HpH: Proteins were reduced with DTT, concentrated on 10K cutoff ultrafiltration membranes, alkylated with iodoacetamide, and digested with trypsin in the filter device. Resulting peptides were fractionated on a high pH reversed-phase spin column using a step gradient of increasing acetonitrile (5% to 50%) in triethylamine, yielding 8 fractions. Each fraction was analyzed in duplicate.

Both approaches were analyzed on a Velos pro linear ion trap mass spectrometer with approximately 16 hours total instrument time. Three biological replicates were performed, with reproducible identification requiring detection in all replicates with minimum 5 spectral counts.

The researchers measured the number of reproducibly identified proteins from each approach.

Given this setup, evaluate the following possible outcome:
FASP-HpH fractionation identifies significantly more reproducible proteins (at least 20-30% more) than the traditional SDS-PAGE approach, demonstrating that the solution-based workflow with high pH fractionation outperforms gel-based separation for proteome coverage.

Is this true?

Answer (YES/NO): NO